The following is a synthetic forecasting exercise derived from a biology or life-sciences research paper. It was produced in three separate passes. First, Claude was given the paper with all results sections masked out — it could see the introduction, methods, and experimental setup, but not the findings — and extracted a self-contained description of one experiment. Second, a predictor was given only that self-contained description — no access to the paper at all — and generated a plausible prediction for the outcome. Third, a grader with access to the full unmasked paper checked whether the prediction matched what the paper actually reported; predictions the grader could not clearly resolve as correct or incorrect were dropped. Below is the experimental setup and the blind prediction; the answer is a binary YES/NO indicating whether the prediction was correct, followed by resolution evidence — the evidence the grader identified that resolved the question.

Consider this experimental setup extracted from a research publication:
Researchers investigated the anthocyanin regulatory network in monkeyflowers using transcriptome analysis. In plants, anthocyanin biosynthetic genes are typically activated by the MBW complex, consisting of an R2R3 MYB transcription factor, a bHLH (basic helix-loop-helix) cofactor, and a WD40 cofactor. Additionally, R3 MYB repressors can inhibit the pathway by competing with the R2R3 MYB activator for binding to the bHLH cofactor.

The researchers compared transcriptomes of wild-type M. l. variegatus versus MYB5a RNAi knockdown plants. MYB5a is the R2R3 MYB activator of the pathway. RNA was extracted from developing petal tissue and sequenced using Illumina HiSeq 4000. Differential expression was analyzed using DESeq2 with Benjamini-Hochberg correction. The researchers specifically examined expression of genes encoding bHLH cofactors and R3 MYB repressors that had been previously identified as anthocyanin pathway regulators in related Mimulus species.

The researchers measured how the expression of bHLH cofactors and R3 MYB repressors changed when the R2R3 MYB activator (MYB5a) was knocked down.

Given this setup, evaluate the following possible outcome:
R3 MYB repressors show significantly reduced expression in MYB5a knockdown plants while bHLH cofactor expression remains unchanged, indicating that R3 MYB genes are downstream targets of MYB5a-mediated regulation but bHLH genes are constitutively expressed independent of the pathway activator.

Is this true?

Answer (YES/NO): NO